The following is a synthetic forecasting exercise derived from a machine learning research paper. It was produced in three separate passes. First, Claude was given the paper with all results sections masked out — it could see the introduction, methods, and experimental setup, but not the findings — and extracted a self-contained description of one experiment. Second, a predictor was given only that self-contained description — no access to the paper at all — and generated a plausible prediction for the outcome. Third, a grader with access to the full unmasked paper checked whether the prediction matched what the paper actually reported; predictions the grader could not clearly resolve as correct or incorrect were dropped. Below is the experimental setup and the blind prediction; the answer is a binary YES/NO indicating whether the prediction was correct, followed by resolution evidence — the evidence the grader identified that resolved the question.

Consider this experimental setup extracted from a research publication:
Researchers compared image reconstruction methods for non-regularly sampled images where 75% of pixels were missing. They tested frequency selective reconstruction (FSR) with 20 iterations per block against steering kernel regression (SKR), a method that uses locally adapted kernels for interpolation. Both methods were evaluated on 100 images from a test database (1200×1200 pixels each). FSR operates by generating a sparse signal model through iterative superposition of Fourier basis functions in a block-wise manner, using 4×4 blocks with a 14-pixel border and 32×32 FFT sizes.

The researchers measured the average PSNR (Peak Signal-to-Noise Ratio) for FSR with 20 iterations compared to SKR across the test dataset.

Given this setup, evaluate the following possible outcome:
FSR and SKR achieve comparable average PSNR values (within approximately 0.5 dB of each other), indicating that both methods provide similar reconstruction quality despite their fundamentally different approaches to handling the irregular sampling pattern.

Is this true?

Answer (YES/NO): NO